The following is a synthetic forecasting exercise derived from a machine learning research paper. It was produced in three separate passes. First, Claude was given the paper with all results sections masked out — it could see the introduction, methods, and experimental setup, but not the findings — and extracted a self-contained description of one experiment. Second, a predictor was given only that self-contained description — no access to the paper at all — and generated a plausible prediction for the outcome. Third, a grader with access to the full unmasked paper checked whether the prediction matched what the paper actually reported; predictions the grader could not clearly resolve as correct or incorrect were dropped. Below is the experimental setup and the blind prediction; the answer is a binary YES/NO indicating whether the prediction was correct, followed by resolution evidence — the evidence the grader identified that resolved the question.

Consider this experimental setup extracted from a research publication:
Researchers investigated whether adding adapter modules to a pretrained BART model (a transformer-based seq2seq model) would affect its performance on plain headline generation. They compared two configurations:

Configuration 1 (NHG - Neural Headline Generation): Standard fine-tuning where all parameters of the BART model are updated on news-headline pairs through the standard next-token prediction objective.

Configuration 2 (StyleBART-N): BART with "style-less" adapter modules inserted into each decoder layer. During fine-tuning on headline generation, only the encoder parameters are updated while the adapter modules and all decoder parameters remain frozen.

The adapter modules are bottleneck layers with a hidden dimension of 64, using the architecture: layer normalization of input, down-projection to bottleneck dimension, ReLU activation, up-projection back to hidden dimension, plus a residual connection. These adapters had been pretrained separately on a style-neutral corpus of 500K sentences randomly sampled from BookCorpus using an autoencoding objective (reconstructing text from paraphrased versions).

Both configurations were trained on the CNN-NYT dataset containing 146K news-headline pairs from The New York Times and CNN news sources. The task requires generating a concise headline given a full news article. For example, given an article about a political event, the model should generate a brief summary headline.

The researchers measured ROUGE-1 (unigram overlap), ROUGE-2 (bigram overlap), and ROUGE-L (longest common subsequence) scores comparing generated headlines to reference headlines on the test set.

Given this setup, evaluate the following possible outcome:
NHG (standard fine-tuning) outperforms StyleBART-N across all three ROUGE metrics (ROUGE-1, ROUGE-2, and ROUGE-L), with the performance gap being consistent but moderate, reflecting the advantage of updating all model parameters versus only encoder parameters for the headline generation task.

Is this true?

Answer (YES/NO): NO